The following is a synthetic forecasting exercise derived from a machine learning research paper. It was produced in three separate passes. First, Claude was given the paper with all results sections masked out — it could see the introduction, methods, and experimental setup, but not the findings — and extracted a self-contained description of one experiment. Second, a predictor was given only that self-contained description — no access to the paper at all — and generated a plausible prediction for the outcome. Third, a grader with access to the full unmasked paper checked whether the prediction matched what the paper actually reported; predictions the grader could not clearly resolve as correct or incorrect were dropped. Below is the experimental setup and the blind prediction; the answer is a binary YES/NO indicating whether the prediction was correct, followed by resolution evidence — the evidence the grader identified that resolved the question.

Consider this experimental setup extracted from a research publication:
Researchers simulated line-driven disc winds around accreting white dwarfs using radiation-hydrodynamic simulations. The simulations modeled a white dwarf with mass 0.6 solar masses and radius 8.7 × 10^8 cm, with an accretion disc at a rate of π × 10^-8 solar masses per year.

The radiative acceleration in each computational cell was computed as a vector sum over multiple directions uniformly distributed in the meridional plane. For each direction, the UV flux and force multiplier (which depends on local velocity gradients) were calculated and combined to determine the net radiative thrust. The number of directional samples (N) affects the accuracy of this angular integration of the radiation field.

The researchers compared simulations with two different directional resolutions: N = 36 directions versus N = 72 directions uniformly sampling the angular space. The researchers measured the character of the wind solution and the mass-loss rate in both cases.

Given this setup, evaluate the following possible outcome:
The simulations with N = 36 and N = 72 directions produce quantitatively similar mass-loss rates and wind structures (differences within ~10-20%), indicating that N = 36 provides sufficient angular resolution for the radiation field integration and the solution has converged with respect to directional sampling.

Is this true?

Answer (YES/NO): YES